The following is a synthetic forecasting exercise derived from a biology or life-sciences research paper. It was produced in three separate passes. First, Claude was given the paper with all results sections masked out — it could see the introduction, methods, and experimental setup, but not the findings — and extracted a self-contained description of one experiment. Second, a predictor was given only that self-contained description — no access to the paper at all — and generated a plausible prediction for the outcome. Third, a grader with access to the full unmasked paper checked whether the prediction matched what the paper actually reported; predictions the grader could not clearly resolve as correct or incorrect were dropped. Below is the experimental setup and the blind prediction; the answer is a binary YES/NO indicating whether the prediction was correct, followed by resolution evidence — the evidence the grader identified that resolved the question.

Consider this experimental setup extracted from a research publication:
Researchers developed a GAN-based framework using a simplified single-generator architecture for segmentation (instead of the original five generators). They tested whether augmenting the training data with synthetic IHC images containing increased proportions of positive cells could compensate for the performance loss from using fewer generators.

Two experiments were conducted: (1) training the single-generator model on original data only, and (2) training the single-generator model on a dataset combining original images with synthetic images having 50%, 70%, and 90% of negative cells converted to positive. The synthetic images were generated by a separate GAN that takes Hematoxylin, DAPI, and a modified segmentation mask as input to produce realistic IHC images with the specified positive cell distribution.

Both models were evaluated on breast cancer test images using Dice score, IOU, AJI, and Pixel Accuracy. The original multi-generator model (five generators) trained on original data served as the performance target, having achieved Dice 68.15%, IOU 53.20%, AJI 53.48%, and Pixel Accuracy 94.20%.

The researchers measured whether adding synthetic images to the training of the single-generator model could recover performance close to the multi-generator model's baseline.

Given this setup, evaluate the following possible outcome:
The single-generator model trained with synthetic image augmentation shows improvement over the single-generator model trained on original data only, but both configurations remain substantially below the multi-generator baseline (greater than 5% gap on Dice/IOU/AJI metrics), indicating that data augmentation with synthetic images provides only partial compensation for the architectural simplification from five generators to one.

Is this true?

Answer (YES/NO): NO